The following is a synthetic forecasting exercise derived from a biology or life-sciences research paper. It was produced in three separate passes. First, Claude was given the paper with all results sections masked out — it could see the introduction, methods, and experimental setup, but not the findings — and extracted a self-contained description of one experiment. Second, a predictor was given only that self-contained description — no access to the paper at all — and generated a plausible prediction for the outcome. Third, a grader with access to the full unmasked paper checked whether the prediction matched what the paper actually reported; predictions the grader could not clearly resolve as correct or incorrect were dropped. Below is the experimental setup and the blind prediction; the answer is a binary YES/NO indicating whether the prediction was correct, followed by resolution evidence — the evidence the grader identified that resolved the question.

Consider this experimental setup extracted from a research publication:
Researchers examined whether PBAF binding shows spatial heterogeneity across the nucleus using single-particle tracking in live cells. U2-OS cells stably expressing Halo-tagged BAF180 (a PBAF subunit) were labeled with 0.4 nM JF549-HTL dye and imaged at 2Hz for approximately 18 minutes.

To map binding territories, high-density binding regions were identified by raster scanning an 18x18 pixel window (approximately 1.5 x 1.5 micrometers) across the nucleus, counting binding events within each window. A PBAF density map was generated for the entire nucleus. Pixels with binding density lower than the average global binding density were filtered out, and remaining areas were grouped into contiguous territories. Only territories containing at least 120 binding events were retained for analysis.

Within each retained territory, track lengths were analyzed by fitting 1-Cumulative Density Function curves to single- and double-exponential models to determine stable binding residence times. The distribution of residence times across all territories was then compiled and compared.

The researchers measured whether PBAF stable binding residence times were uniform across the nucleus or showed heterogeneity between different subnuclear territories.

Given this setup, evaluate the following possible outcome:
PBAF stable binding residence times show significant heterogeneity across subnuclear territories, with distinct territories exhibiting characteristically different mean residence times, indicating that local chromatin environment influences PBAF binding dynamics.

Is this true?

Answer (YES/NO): YES